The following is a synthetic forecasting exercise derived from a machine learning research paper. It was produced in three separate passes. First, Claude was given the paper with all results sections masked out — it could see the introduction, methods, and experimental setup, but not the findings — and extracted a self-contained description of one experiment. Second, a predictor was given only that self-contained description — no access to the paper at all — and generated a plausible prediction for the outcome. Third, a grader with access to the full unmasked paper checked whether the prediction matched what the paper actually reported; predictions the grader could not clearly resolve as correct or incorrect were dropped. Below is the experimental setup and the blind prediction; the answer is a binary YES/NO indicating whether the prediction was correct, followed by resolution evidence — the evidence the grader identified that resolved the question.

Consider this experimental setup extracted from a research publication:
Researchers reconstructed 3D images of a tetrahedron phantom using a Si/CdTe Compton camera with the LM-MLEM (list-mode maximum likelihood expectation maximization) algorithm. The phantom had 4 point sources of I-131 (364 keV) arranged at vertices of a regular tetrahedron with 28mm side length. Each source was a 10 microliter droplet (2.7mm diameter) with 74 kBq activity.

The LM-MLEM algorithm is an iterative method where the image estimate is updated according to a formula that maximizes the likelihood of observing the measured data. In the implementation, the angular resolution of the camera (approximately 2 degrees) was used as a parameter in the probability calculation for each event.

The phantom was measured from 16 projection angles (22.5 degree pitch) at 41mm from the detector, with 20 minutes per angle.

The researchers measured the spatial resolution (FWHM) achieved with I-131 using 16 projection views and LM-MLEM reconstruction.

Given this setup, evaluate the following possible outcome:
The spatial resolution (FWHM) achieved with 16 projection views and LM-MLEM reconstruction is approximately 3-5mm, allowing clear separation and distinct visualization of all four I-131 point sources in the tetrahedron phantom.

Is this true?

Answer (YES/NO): NO